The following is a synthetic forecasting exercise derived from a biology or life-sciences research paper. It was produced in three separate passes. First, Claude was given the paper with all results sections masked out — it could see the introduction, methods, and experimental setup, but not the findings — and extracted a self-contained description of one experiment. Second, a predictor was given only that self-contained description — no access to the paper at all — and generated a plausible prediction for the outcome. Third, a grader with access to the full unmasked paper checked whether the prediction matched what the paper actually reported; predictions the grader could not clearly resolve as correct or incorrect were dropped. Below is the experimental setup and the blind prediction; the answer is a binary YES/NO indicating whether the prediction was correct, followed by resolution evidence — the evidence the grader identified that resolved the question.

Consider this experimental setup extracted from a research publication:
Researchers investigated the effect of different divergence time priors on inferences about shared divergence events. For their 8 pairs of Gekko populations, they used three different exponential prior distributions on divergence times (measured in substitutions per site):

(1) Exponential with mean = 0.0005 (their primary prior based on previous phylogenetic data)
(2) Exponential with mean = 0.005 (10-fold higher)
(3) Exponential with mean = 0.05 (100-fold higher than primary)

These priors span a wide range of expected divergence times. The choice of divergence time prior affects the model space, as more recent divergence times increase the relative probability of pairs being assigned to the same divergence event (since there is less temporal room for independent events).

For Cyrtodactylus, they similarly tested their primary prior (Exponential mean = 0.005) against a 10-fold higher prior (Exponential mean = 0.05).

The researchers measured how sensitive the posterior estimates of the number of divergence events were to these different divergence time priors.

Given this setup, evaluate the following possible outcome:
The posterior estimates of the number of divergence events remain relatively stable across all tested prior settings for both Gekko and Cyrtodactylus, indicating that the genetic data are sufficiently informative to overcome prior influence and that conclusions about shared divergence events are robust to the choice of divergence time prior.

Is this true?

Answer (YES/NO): NO